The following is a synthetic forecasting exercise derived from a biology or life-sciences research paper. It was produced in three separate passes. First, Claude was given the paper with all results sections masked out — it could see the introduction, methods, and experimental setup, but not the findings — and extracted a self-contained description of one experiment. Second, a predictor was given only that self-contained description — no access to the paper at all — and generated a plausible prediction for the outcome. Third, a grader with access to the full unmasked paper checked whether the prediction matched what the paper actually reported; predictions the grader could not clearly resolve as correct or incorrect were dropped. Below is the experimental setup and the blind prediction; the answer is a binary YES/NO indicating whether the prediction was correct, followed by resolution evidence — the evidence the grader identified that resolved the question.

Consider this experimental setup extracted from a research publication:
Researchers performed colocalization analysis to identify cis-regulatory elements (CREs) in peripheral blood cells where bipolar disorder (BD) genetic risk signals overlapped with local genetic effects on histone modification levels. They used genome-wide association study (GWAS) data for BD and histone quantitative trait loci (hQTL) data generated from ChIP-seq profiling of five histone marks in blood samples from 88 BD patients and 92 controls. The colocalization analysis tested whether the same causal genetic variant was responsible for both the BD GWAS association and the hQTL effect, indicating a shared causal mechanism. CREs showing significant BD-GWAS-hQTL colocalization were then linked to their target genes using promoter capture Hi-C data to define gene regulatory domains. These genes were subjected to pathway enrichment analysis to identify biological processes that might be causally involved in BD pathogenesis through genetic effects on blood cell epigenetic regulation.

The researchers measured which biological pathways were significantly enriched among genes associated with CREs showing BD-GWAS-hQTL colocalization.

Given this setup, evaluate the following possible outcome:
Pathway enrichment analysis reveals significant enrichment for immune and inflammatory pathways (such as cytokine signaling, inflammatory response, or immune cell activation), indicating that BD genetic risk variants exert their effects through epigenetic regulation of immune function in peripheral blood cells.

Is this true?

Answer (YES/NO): NO